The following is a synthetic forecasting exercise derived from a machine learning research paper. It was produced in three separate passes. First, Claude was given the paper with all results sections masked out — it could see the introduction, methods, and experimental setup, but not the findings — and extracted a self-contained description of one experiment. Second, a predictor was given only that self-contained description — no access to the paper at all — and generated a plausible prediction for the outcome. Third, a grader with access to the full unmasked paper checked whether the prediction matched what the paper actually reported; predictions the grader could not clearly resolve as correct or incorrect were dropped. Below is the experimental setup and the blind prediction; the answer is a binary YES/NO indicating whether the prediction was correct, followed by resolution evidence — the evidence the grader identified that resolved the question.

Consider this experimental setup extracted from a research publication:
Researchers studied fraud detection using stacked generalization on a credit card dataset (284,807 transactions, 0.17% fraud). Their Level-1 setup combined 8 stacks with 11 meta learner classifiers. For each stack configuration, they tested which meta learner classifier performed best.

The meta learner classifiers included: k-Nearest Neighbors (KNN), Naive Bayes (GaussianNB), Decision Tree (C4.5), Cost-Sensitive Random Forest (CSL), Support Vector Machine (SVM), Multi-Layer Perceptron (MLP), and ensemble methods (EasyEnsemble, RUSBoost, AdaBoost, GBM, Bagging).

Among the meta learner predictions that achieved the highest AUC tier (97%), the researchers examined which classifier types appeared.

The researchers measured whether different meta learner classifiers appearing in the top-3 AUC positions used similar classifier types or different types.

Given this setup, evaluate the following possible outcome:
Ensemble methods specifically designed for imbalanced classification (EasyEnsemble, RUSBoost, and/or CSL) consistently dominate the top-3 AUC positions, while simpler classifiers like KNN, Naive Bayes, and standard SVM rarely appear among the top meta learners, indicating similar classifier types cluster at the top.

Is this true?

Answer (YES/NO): NO